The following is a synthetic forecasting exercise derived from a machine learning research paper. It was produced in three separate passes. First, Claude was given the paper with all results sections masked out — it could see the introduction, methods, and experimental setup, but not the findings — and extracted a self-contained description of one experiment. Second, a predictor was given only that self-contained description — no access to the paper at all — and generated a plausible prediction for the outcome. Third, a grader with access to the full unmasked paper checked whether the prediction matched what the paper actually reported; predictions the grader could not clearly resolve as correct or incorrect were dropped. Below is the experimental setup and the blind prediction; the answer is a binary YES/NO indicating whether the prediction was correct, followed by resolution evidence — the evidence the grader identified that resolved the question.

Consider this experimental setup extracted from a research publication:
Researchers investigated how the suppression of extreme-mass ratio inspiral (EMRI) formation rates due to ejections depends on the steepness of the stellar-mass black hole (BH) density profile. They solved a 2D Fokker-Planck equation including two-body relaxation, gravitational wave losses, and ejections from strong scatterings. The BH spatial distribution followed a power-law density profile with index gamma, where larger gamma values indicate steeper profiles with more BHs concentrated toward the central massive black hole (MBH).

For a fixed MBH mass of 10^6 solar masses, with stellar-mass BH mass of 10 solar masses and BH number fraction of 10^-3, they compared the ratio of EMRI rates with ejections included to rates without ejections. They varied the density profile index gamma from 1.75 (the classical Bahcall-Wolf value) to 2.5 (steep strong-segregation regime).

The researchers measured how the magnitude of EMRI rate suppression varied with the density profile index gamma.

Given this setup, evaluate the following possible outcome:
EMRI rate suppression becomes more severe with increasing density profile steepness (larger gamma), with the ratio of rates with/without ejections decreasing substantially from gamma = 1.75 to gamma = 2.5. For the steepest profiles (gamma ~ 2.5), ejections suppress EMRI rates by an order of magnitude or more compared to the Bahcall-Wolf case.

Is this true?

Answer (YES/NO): YES